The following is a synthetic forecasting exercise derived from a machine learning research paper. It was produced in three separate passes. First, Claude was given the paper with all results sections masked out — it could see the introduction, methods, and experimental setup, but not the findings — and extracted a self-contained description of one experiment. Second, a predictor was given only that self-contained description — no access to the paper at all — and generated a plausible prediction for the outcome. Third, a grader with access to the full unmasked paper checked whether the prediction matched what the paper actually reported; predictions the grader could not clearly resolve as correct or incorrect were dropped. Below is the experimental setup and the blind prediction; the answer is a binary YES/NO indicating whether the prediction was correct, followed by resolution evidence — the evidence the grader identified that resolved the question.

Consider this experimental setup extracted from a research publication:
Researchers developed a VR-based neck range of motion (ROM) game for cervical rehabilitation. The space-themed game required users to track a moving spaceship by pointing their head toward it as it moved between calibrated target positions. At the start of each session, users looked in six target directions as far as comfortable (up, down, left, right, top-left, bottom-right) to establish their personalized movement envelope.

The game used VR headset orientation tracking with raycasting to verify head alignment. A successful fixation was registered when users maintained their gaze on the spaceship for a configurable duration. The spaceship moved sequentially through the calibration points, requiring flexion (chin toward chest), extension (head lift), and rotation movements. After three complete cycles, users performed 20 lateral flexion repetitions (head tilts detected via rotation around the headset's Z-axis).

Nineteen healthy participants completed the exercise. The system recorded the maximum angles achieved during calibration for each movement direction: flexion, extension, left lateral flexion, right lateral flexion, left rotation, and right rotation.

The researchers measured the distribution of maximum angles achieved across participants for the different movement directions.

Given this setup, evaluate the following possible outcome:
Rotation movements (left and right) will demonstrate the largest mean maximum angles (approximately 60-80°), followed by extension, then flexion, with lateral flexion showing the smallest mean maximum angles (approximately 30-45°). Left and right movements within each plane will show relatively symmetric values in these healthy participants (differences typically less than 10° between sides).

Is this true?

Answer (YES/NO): NO